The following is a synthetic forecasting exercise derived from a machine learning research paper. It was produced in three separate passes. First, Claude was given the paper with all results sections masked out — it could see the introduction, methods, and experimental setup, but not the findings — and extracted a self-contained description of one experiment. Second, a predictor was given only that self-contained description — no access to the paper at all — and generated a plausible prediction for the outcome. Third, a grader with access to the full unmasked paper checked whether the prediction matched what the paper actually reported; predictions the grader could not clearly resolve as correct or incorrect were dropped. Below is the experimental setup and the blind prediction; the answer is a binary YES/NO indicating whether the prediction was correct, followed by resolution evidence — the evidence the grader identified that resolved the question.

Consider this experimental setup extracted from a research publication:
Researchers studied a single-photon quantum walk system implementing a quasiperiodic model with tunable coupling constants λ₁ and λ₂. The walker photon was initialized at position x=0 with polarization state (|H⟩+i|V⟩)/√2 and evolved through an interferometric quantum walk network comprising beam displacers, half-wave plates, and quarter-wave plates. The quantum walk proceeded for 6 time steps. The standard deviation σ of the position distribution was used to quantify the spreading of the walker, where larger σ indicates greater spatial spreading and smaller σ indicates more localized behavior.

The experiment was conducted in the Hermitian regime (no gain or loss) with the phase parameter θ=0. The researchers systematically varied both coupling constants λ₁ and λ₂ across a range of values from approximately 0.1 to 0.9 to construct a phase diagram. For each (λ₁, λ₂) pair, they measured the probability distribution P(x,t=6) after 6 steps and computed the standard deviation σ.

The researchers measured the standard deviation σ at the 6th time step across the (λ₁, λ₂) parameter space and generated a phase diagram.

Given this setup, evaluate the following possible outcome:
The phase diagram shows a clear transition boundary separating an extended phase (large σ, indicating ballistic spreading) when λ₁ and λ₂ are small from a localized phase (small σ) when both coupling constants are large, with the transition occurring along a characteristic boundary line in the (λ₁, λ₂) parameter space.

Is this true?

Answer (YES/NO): NO